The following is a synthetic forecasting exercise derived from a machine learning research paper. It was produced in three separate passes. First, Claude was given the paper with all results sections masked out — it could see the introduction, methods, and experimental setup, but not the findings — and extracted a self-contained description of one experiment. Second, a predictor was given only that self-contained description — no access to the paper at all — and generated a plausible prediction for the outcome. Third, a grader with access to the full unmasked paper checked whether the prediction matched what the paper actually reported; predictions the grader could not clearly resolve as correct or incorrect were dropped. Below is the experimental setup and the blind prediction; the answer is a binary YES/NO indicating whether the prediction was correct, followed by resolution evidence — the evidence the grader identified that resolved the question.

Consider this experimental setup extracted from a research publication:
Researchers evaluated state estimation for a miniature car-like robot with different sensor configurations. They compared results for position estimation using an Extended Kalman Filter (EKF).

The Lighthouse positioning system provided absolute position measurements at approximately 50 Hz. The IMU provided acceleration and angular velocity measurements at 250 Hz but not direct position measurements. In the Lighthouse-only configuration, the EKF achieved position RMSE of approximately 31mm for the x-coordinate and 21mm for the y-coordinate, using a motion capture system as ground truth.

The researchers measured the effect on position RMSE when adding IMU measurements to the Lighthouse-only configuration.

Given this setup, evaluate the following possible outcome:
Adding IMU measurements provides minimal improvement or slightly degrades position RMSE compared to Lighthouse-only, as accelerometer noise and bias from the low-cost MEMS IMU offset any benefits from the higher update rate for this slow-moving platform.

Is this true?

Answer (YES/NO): NO